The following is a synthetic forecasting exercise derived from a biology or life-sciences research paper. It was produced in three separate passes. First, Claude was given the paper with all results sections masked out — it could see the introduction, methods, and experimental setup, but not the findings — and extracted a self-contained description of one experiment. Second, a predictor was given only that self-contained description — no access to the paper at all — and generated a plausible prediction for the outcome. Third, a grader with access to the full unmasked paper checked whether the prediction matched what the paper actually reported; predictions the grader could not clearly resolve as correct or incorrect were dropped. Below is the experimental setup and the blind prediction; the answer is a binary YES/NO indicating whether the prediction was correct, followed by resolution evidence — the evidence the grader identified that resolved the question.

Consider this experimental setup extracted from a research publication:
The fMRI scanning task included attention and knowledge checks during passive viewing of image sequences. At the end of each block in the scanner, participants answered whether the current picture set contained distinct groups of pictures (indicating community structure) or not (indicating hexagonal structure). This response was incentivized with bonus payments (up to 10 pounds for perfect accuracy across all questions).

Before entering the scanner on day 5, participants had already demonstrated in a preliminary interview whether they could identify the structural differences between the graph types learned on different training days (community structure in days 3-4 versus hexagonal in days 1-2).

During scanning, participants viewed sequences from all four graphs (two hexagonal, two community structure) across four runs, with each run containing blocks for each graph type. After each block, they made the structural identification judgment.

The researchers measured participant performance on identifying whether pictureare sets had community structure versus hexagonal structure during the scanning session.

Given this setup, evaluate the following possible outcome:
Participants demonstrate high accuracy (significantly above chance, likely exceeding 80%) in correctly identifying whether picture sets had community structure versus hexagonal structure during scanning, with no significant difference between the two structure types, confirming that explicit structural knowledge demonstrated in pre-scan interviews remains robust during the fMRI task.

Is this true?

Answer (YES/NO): NO